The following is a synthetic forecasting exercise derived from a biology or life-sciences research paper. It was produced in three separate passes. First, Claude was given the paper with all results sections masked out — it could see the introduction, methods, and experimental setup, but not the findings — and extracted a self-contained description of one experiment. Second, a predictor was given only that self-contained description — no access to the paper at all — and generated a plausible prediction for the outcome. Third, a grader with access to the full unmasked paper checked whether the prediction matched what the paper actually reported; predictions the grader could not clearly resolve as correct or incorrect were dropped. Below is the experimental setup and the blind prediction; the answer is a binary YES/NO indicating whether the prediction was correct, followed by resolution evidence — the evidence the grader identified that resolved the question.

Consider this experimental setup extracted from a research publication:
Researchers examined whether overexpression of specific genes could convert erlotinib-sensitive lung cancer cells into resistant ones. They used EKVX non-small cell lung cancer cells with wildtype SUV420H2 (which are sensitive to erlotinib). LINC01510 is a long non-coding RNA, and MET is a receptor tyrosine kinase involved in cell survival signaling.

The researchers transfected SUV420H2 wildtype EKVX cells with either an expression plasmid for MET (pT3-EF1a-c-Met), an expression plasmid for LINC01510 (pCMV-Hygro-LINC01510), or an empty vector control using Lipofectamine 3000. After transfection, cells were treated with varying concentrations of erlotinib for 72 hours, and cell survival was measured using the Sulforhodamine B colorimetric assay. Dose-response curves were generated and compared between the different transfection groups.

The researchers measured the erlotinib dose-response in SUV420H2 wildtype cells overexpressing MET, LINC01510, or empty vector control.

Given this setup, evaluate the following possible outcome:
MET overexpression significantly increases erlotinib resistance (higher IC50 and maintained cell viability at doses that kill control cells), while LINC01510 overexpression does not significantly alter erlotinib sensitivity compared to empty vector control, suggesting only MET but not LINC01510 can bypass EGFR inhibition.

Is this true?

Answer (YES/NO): NO